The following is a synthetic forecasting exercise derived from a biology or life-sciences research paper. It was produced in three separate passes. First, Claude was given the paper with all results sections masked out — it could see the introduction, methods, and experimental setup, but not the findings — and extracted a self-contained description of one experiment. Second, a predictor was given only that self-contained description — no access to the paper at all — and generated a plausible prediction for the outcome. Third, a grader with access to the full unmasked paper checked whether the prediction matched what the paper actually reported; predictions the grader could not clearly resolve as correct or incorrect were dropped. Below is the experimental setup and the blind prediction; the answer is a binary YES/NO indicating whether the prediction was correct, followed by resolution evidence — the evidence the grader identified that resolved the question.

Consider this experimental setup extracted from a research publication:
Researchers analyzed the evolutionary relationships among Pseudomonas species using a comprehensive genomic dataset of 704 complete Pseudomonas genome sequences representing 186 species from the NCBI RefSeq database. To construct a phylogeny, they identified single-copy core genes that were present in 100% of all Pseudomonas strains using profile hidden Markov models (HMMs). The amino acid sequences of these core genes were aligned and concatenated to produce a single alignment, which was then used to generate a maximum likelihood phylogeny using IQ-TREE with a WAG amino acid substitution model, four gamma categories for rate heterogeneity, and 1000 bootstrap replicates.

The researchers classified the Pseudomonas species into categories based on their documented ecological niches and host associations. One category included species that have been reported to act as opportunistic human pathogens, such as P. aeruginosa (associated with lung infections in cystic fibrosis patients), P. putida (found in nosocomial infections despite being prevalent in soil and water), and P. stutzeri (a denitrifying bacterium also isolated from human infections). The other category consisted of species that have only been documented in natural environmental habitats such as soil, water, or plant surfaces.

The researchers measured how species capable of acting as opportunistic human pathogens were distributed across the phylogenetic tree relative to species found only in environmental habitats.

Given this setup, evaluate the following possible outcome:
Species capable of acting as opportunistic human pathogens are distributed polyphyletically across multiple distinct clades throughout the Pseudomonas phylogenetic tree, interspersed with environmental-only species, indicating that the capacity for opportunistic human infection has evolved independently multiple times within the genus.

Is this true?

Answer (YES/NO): NO